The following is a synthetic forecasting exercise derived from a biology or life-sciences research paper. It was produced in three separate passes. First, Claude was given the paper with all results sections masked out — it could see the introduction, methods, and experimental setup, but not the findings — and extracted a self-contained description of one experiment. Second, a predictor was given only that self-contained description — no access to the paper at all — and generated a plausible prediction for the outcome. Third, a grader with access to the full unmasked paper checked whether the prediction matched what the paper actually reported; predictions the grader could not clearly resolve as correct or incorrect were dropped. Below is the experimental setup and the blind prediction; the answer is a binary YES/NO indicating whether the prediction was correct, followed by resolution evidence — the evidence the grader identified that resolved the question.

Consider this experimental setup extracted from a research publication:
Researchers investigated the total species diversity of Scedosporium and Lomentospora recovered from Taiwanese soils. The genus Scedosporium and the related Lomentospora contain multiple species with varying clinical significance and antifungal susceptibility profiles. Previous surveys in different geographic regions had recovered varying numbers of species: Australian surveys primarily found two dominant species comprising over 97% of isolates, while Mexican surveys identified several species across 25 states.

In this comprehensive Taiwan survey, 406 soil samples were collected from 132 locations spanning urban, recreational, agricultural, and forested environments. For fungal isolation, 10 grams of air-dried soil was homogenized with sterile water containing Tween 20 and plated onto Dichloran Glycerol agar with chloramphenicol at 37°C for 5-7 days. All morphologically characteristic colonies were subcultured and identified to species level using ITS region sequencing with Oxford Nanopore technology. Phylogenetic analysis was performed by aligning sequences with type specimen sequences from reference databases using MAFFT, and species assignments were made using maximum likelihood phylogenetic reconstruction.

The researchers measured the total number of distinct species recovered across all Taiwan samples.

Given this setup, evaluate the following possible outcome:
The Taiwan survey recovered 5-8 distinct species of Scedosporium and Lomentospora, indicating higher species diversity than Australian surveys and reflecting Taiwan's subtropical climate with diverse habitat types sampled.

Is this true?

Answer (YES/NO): NO